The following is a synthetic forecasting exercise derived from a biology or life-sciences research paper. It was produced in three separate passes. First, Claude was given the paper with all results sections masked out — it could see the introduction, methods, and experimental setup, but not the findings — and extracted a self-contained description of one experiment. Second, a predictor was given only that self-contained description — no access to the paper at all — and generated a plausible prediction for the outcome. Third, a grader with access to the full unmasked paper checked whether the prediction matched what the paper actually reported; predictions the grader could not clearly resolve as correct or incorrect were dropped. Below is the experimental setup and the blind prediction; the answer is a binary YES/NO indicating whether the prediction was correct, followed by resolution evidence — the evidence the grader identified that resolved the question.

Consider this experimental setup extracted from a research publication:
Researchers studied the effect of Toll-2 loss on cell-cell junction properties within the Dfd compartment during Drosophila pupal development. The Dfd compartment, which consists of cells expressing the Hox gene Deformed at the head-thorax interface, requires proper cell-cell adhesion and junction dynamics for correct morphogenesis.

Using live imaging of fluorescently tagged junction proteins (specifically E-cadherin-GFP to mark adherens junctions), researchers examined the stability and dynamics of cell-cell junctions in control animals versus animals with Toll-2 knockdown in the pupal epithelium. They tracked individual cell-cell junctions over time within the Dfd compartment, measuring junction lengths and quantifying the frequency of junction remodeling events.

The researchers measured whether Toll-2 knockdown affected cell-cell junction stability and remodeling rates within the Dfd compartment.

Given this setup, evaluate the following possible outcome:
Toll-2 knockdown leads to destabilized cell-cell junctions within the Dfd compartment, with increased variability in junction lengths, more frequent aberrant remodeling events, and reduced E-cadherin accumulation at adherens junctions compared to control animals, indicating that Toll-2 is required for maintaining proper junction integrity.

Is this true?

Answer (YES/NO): NO